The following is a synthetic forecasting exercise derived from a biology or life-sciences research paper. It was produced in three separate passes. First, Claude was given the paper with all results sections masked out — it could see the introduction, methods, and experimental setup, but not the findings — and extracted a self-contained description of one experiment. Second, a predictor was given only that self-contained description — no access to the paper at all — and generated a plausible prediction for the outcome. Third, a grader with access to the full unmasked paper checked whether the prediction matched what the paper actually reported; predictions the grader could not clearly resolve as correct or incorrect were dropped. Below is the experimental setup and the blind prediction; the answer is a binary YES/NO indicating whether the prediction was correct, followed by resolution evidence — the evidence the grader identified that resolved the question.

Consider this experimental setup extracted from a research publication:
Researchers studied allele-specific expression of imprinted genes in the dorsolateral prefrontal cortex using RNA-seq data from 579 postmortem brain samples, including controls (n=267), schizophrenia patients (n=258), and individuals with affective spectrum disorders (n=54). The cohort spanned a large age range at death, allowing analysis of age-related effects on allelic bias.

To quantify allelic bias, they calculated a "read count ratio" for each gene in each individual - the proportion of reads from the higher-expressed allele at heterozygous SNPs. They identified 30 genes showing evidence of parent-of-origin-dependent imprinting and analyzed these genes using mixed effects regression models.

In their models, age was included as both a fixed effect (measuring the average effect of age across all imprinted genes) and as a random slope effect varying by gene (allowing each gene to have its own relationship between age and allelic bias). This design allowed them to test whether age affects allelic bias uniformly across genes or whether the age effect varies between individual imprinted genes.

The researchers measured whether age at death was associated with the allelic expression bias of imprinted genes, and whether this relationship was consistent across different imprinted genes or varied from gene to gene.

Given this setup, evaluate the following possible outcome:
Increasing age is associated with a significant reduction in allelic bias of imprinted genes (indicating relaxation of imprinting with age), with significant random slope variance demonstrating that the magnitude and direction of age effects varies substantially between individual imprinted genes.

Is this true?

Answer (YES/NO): NO